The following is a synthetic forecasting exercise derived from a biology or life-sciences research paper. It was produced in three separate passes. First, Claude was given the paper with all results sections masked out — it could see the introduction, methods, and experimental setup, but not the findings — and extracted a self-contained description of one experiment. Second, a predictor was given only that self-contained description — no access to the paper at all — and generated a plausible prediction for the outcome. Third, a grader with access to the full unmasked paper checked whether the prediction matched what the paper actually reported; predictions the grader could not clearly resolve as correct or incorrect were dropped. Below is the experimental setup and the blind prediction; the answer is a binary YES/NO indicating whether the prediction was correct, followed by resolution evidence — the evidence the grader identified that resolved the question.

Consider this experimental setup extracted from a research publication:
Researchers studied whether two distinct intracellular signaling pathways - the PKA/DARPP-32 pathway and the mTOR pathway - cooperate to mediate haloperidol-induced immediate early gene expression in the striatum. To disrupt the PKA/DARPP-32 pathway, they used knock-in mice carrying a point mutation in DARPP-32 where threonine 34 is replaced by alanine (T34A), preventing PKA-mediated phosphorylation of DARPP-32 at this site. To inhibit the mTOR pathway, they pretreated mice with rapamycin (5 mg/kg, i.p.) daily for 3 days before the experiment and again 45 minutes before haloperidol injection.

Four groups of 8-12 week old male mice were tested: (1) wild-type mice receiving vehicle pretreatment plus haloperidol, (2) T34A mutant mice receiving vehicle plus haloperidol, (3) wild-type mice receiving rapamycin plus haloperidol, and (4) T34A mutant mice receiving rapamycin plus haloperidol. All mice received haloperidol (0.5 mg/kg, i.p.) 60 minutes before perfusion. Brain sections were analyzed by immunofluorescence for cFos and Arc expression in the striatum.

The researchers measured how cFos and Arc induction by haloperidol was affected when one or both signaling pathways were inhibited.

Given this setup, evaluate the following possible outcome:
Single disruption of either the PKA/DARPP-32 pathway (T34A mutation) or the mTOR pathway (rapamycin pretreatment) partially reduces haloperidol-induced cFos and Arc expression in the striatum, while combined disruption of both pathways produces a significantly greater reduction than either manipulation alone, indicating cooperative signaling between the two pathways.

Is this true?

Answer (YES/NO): YES